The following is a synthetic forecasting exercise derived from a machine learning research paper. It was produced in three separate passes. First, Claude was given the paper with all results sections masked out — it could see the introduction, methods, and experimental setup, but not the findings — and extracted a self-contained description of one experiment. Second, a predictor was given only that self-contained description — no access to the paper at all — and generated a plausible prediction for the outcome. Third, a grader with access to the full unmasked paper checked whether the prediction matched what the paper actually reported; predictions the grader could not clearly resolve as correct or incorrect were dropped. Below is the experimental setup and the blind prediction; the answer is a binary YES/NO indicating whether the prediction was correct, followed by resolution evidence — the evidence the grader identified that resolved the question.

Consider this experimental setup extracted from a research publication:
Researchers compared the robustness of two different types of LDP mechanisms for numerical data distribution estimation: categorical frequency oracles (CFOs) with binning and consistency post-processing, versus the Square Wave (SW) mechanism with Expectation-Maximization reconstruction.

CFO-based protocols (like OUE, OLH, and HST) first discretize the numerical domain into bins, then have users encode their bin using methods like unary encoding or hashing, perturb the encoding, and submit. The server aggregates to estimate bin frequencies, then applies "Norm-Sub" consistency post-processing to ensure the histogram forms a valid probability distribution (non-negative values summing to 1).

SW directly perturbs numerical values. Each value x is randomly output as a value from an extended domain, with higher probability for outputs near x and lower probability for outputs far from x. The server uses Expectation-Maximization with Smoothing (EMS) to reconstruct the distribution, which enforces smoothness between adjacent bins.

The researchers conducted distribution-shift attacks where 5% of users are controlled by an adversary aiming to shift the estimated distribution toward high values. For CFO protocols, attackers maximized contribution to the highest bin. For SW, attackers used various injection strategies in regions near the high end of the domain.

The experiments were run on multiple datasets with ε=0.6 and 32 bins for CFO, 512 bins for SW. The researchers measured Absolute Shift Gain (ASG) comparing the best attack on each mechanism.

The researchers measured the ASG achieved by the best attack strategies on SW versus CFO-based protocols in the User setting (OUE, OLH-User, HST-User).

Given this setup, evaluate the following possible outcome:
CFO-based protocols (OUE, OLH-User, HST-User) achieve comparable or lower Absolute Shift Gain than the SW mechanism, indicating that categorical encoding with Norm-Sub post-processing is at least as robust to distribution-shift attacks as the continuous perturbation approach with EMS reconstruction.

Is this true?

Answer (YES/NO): NO